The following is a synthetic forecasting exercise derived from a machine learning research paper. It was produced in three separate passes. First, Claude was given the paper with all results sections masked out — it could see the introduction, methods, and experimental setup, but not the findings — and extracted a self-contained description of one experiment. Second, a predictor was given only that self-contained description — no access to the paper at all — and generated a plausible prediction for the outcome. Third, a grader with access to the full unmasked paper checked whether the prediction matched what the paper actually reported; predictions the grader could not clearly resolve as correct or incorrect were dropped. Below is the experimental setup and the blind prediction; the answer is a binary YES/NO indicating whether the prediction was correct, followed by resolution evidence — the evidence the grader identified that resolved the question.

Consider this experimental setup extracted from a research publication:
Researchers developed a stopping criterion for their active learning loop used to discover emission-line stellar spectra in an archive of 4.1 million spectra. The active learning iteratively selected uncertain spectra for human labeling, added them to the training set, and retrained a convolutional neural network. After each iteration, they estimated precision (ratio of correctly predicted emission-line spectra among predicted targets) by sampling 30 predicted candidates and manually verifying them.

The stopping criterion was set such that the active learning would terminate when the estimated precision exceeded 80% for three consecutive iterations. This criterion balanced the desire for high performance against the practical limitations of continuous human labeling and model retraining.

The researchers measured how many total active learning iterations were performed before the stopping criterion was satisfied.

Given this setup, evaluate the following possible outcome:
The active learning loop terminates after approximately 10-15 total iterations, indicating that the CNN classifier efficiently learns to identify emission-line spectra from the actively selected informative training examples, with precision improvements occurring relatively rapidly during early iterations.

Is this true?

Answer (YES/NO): NO